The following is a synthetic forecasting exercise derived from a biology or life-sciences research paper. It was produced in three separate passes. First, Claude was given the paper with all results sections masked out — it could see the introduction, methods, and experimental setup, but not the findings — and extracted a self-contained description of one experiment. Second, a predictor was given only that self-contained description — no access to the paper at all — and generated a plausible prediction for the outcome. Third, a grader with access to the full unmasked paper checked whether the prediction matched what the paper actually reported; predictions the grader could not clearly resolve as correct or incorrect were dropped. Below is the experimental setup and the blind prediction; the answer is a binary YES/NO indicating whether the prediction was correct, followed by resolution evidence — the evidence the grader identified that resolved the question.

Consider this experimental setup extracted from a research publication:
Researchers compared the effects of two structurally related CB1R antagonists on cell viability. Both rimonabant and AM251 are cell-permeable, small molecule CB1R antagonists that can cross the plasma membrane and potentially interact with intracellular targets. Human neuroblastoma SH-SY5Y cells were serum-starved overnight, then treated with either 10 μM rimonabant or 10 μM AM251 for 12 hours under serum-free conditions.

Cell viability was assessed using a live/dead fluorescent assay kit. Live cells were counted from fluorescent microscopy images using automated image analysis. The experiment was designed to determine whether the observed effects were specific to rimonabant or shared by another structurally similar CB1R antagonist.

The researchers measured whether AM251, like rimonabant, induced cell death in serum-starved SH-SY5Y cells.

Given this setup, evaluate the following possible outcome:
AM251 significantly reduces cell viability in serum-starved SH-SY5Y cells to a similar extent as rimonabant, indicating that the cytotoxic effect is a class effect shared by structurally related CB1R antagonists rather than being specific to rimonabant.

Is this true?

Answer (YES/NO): YES